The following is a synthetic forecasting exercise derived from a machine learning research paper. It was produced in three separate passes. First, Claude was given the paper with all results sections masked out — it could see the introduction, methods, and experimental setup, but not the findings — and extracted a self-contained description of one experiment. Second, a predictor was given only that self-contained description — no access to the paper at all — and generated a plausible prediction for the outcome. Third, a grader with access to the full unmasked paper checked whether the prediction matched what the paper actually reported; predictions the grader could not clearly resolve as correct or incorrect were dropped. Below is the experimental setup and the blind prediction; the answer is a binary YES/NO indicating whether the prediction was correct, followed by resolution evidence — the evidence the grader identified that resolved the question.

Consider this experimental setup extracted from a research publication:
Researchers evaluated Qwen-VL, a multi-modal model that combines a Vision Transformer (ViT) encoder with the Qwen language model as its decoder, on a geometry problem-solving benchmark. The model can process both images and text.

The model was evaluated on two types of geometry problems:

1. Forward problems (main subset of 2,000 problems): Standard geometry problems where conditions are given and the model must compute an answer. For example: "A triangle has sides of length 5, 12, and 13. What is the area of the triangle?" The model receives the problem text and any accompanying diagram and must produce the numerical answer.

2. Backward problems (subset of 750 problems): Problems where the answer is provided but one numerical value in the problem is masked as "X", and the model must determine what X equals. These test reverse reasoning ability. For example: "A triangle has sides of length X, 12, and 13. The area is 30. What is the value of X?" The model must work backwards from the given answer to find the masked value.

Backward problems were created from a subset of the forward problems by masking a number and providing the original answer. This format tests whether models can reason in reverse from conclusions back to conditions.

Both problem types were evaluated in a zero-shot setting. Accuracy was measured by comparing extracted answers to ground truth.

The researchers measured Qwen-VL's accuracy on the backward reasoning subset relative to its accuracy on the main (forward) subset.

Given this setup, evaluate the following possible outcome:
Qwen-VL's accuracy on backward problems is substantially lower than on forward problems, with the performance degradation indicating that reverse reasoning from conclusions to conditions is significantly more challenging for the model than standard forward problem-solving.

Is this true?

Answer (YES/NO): YES